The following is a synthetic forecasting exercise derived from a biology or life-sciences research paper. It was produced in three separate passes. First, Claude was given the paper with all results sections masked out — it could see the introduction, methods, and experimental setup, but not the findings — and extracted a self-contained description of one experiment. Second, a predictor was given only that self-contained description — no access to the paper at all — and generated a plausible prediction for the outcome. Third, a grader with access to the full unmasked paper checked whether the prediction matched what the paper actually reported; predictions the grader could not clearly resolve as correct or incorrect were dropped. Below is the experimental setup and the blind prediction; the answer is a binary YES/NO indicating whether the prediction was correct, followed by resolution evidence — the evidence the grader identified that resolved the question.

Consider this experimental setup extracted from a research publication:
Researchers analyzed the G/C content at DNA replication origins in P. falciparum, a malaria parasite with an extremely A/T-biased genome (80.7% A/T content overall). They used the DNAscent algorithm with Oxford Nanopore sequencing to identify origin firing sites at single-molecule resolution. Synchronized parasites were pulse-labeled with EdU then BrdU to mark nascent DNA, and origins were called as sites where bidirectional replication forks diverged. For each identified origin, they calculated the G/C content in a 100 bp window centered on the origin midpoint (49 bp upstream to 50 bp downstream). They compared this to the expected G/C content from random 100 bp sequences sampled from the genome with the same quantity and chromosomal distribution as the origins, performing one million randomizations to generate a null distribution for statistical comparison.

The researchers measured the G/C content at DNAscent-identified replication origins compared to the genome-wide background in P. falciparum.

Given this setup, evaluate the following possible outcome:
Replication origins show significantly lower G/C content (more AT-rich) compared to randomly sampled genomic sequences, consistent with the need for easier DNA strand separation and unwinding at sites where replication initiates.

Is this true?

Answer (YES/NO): NO